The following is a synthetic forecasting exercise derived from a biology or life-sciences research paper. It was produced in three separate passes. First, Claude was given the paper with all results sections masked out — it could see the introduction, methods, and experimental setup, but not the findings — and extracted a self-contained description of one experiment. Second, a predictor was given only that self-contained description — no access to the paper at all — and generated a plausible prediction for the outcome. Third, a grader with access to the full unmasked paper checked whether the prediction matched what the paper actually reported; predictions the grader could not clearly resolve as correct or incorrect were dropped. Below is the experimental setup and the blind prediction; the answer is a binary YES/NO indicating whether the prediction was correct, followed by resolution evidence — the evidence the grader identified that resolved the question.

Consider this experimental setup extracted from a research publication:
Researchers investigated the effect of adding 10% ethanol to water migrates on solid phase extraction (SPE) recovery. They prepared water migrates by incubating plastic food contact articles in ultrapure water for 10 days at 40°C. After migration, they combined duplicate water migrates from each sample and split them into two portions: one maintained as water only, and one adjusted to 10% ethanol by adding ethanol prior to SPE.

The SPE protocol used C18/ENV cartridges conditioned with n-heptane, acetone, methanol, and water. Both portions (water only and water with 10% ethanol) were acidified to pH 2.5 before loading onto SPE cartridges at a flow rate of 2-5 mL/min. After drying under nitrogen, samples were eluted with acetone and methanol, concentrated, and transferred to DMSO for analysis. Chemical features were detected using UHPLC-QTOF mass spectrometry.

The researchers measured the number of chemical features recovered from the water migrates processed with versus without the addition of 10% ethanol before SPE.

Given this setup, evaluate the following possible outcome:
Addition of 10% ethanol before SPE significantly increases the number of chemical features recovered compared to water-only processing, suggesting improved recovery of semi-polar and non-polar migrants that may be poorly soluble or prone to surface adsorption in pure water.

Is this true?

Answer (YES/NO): NO